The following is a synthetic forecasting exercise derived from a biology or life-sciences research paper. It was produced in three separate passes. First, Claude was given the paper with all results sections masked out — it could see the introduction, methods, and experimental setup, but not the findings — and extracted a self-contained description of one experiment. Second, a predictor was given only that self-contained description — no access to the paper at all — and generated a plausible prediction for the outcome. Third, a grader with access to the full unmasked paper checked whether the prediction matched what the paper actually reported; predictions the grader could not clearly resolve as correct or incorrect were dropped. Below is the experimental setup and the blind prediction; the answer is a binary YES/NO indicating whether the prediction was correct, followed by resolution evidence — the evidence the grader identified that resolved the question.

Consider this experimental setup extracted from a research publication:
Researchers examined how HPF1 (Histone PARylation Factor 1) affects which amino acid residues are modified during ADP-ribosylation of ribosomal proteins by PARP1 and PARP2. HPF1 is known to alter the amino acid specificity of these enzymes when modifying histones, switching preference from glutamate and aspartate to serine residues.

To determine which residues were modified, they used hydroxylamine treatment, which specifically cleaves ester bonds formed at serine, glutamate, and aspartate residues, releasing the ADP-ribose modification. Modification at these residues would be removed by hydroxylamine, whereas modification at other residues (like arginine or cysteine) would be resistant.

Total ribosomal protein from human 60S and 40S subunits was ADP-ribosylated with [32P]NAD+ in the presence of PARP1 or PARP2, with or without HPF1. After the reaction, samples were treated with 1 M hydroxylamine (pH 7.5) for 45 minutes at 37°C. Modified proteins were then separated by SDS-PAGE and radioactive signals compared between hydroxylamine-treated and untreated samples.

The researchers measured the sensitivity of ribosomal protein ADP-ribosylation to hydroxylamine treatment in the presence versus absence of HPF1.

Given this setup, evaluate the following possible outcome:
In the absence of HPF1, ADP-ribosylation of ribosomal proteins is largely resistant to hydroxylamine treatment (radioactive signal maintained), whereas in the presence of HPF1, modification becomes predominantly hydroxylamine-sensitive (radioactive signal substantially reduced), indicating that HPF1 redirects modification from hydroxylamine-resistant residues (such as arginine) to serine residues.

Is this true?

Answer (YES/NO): NO